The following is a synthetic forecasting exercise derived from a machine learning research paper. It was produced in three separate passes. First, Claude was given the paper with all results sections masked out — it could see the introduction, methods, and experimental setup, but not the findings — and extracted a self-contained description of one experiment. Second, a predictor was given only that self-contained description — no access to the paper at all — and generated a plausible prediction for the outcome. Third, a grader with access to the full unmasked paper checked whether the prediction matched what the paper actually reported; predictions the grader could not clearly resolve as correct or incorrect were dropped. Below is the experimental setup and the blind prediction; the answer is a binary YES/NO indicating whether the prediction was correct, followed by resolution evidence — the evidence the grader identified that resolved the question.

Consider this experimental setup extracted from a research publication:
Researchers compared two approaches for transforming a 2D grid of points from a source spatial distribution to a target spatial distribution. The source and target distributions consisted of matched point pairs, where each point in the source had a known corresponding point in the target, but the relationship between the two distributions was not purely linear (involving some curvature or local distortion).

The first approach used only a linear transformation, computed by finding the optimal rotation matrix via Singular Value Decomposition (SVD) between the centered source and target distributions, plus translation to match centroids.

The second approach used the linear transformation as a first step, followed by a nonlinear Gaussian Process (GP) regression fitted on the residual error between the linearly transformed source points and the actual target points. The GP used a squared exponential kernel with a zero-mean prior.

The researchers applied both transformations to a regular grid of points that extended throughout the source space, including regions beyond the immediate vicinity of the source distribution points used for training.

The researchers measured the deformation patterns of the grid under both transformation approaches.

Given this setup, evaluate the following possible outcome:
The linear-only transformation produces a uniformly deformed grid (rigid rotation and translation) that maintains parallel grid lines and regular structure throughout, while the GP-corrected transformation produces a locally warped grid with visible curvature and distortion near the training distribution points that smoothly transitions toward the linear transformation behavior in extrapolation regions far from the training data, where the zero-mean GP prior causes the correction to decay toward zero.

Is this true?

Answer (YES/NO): YES